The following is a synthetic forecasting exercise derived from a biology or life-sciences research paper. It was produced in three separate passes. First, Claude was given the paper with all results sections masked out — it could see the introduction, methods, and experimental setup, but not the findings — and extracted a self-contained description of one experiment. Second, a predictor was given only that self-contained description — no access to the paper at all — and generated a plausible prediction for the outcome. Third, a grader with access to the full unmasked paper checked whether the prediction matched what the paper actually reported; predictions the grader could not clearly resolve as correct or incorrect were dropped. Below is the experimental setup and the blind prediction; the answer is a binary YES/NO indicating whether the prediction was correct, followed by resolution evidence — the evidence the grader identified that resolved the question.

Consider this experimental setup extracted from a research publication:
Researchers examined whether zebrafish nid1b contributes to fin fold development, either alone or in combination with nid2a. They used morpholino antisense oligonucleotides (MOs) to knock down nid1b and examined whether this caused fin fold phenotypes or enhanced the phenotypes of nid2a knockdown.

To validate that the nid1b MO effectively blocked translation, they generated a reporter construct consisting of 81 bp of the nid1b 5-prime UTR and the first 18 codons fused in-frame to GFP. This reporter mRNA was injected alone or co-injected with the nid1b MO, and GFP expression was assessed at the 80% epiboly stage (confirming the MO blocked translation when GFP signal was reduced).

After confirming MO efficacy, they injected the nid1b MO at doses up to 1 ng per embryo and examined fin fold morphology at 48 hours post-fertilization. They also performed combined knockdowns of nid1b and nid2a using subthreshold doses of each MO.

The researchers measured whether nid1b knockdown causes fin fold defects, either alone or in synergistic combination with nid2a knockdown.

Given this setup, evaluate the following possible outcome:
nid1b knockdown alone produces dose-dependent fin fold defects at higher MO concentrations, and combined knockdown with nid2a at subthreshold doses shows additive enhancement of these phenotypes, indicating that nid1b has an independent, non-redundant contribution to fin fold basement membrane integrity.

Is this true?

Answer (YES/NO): NO